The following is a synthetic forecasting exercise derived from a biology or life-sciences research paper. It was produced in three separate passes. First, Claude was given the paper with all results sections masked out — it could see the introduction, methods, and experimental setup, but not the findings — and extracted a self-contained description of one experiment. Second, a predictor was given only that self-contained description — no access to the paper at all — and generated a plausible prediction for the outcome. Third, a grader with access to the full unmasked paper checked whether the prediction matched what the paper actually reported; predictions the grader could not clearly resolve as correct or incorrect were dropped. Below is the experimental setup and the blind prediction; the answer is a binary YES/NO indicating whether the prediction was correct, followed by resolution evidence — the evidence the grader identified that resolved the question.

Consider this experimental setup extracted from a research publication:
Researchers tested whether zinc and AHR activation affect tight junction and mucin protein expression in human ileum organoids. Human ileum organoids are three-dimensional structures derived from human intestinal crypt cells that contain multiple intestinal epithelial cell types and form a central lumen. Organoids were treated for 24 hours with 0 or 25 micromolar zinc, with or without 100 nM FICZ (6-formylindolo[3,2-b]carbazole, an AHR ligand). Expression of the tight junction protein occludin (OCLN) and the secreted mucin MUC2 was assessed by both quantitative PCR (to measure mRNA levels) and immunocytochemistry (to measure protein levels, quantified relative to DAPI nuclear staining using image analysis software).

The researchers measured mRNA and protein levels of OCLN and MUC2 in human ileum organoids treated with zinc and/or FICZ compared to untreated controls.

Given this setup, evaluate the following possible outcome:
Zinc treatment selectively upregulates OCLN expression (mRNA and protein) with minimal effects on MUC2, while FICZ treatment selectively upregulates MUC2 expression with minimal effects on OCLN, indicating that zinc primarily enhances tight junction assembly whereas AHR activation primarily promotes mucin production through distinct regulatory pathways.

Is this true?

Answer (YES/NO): NO